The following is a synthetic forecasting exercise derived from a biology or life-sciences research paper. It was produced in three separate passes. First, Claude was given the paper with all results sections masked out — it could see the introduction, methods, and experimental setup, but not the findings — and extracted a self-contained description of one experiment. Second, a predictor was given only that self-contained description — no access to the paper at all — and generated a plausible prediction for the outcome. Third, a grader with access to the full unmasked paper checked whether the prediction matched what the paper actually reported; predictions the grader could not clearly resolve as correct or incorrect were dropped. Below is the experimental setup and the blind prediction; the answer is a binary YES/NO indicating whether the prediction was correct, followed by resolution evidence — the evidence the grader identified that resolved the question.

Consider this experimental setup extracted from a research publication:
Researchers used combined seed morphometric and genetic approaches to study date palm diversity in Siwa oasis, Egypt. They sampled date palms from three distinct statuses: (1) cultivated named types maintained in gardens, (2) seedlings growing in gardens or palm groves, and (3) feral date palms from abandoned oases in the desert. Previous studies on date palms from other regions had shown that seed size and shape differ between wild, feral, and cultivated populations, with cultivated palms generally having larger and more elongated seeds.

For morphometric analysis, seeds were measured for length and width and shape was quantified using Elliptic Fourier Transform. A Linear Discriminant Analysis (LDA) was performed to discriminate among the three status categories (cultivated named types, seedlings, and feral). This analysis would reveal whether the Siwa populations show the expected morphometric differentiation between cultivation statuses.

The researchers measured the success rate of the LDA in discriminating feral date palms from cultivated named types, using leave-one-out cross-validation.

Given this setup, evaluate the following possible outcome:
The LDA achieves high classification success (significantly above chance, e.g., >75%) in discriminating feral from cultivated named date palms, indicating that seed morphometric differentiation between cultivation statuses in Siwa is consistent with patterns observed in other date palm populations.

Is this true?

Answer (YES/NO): YES